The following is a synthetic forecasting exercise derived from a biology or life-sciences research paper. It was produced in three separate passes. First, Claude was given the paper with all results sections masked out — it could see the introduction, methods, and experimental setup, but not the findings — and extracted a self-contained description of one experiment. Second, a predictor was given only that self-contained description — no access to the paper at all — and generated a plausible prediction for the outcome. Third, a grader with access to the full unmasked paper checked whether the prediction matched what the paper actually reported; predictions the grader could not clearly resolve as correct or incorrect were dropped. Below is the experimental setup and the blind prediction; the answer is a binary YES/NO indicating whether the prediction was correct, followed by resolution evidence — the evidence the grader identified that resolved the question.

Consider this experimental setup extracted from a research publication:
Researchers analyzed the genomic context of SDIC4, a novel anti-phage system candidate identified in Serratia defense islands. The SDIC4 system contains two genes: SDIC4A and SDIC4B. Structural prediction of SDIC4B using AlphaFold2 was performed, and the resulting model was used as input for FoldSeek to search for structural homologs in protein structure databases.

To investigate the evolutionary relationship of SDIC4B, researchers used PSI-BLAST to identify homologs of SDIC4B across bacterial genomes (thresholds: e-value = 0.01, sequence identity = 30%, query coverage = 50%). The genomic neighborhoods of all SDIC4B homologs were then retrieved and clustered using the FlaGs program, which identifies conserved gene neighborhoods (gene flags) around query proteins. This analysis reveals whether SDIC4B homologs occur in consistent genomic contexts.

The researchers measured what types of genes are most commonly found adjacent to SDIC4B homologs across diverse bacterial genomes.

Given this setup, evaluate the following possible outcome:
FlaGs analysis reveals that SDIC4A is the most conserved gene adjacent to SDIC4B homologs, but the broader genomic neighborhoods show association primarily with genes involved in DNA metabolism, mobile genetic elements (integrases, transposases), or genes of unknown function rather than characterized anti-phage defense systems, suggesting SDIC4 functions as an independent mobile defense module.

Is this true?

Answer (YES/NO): NO